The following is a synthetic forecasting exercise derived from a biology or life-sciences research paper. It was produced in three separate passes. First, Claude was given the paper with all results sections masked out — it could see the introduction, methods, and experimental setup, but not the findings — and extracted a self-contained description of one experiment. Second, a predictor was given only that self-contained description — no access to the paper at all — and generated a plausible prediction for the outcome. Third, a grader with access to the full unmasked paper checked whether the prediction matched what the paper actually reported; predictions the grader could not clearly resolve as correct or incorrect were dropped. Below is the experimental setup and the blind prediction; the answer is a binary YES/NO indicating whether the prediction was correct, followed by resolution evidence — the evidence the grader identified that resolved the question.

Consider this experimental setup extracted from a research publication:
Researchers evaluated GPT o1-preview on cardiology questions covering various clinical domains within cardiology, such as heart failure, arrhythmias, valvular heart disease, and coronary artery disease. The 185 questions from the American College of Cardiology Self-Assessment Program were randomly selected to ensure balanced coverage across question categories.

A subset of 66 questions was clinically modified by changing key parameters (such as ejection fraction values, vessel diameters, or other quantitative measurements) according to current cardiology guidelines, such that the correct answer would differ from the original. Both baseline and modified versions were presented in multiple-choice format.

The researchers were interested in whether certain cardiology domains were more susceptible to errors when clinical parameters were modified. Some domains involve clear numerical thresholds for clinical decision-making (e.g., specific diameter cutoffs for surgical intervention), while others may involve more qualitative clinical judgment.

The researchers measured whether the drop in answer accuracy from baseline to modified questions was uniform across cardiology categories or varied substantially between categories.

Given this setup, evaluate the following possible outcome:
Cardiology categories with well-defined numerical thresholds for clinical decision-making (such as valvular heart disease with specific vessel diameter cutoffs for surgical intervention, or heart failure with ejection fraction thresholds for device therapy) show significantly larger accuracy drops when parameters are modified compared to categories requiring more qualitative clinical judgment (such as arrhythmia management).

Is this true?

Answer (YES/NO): NO